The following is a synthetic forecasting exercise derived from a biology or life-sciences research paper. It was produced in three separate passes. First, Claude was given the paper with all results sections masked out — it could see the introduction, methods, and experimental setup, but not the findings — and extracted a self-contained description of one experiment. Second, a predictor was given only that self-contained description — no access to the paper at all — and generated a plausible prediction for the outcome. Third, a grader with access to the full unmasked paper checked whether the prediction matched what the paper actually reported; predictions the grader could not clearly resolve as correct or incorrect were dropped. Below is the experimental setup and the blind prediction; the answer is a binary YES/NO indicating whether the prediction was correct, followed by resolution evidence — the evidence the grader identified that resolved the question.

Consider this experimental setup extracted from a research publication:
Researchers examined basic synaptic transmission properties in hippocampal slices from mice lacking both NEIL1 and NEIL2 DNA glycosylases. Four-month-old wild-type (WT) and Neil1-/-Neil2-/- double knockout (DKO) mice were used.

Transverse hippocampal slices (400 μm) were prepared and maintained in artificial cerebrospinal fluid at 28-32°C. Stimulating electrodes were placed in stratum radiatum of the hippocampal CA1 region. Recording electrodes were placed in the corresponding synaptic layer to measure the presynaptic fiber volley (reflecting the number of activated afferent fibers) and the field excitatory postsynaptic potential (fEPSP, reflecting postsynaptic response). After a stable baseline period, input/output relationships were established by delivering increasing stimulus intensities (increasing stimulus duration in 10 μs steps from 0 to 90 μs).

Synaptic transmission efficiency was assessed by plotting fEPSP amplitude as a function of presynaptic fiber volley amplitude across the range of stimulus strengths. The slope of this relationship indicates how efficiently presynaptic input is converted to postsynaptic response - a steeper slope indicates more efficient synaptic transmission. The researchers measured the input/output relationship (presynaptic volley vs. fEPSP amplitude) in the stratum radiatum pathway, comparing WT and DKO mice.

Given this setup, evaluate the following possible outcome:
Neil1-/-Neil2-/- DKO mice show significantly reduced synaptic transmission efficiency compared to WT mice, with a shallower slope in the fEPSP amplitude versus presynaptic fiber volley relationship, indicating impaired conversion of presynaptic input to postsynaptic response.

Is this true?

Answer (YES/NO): NO